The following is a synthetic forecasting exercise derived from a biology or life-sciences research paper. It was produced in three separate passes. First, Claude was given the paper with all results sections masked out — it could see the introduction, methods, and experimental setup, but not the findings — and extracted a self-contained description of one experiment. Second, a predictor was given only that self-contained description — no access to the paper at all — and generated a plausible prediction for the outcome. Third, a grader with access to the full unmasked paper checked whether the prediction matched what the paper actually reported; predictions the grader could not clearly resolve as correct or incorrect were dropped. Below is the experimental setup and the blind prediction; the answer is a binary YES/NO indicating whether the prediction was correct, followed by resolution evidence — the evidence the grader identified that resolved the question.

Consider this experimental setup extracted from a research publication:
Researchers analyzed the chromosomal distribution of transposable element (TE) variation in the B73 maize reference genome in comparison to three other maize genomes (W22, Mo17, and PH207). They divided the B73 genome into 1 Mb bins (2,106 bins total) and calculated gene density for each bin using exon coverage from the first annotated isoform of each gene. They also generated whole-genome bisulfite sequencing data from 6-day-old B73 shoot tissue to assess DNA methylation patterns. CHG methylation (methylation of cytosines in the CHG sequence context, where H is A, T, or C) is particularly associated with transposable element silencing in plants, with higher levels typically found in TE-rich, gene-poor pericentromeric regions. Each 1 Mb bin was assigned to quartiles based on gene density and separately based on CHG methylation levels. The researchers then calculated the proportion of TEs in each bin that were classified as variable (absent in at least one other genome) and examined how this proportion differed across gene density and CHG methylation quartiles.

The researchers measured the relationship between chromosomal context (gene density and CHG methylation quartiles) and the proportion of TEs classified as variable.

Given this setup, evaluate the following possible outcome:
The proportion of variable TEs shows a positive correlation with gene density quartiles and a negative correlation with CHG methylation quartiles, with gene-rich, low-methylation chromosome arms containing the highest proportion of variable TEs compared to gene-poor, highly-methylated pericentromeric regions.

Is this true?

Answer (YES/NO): YES